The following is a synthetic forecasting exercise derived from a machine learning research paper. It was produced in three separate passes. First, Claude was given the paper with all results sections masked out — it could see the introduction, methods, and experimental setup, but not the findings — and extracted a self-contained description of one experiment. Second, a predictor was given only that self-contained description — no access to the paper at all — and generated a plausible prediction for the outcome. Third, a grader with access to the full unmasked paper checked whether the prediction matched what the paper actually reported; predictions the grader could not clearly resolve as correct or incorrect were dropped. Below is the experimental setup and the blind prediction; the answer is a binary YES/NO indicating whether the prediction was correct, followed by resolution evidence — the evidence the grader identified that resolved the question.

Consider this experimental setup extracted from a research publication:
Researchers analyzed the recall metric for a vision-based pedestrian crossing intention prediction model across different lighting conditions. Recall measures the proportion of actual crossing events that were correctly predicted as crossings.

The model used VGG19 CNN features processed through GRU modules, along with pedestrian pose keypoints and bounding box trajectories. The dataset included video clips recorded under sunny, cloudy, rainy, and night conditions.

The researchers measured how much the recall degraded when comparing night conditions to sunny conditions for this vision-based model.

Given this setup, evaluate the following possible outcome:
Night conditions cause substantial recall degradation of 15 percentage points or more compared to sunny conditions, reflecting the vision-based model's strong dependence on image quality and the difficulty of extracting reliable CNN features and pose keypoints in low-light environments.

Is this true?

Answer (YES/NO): NO